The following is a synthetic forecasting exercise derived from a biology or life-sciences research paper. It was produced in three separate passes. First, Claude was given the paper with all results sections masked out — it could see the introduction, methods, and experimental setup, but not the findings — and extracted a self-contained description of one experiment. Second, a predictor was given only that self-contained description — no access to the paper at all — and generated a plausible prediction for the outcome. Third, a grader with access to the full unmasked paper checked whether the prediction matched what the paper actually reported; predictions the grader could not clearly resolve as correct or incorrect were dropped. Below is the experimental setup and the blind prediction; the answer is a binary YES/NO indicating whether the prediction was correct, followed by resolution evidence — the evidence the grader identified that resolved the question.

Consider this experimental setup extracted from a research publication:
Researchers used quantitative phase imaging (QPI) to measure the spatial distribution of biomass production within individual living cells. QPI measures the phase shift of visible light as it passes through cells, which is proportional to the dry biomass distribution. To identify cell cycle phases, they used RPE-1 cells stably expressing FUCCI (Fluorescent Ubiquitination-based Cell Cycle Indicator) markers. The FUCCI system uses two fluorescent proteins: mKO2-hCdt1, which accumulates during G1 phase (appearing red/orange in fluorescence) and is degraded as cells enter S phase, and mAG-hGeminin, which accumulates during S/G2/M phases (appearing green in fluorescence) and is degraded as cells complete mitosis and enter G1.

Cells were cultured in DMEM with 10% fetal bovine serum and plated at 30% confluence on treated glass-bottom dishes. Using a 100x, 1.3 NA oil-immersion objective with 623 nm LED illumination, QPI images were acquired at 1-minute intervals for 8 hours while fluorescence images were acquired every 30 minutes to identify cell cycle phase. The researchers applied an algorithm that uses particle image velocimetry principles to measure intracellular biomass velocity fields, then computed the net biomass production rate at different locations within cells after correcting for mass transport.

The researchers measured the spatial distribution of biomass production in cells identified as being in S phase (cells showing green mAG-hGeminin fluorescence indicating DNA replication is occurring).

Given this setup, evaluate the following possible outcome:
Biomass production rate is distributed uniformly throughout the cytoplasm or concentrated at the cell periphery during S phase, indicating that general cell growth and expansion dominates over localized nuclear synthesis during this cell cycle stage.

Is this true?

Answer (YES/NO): NO